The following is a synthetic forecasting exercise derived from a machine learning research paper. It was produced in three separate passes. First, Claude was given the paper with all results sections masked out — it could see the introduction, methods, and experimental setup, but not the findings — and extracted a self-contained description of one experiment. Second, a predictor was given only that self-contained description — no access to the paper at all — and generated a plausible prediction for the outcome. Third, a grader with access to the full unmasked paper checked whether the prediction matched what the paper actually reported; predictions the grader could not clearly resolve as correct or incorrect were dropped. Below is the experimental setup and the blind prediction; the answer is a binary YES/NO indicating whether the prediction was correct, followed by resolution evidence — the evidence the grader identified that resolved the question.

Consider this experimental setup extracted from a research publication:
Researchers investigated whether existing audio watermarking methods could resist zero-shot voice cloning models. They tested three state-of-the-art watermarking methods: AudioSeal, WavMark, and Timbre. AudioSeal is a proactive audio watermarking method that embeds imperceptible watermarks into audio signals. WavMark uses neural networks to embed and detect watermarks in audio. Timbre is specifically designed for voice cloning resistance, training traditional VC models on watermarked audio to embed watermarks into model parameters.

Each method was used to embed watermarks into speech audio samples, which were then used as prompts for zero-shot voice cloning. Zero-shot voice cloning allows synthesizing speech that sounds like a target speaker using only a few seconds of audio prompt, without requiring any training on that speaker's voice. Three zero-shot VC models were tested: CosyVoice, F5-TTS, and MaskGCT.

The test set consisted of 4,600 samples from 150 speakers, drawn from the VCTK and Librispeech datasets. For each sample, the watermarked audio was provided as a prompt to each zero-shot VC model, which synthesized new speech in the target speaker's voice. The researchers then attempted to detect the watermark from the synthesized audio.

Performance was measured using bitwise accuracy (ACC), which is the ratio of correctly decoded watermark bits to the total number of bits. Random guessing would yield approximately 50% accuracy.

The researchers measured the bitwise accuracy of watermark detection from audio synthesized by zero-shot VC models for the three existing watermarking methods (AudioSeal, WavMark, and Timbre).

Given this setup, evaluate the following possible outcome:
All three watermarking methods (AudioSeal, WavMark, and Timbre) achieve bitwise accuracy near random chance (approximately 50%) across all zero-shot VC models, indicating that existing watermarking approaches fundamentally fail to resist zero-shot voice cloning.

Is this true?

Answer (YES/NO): YES